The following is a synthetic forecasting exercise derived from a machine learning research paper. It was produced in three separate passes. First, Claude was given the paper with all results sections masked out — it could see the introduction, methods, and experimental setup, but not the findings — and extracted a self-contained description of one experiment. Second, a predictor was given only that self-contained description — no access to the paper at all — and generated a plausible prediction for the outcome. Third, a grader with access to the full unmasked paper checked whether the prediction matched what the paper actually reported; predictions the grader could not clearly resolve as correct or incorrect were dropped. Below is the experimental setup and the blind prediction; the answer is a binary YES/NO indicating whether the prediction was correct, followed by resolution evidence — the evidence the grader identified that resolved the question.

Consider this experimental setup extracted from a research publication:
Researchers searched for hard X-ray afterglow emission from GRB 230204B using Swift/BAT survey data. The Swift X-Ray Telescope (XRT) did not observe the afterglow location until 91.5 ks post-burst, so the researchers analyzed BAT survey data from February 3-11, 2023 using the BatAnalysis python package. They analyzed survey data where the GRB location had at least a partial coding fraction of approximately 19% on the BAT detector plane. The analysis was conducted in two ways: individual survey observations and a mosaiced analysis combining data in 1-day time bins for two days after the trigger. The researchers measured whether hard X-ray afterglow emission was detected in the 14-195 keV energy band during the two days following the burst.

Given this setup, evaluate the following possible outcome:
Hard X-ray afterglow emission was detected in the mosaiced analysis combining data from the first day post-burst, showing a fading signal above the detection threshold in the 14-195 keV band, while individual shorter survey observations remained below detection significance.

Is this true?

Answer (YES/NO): NO